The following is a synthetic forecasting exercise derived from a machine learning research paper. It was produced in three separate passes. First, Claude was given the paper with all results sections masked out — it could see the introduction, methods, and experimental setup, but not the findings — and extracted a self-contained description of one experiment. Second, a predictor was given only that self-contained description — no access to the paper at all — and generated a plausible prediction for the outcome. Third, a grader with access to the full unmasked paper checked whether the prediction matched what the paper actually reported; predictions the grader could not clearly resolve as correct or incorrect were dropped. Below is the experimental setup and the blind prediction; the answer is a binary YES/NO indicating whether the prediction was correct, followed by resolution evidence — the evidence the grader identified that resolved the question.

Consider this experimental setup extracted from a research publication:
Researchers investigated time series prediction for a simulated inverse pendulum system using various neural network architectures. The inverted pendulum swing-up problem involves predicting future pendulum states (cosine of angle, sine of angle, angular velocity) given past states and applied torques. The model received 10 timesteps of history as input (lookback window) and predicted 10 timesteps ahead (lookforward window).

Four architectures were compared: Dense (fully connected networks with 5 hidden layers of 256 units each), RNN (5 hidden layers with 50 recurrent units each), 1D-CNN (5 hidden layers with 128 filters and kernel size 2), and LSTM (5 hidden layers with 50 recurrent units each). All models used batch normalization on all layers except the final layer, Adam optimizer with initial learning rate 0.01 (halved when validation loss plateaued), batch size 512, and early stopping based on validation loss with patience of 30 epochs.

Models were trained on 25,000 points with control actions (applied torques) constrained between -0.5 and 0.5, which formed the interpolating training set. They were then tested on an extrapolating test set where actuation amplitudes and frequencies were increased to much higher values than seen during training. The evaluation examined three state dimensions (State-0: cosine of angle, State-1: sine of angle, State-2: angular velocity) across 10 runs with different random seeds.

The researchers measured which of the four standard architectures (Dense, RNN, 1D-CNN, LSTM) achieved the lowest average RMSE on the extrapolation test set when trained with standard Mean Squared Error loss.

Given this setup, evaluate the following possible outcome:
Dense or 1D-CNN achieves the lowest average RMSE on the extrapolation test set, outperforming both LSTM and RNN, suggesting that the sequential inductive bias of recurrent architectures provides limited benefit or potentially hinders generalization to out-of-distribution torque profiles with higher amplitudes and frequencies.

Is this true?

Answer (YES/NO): NO